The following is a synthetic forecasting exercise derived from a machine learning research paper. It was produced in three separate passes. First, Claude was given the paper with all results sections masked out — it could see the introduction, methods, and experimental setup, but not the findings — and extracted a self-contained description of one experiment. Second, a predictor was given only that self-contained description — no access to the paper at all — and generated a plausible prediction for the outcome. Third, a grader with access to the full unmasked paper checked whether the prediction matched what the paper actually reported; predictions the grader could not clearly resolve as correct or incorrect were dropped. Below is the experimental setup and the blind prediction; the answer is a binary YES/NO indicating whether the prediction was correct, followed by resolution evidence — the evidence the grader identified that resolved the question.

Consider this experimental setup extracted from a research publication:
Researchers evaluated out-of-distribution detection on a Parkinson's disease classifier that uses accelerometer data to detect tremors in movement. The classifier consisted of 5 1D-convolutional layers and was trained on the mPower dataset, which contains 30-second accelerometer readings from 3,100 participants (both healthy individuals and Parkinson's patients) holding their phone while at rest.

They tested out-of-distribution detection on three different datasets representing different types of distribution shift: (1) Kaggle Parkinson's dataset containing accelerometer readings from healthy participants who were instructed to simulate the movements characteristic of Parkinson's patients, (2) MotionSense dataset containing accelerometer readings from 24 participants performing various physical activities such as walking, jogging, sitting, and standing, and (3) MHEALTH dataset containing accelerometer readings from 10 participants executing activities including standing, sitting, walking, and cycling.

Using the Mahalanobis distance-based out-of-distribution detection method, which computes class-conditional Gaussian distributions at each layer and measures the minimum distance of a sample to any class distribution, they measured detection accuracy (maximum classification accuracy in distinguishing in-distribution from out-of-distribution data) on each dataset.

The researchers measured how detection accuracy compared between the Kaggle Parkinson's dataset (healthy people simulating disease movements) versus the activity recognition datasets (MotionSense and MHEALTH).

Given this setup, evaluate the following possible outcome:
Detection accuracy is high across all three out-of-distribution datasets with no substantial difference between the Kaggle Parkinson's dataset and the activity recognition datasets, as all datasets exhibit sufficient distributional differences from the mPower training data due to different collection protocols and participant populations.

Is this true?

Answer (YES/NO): NO